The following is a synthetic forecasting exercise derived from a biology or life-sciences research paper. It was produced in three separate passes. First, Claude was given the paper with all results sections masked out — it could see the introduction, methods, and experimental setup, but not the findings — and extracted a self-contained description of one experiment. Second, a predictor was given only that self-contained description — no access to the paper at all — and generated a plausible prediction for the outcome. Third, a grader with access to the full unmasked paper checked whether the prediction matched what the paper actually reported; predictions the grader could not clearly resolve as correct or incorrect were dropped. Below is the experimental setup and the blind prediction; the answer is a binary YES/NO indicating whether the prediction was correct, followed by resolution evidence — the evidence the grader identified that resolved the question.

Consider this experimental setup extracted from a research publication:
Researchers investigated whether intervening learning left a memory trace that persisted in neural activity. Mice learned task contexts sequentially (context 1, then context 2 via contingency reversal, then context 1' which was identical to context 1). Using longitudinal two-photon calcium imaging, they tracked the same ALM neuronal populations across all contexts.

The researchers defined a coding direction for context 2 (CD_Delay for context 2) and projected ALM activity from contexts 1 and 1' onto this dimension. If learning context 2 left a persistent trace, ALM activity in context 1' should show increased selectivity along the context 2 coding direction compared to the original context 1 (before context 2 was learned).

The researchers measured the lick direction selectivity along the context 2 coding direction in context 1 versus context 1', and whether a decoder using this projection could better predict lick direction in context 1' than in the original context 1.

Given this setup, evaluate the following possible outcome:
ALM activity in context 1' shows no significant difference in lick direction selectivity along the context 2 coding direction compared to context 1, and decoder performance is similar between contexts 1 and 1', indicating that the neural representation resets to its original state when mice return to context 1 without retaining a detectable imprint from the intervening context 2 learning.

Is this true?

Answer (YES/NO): NO